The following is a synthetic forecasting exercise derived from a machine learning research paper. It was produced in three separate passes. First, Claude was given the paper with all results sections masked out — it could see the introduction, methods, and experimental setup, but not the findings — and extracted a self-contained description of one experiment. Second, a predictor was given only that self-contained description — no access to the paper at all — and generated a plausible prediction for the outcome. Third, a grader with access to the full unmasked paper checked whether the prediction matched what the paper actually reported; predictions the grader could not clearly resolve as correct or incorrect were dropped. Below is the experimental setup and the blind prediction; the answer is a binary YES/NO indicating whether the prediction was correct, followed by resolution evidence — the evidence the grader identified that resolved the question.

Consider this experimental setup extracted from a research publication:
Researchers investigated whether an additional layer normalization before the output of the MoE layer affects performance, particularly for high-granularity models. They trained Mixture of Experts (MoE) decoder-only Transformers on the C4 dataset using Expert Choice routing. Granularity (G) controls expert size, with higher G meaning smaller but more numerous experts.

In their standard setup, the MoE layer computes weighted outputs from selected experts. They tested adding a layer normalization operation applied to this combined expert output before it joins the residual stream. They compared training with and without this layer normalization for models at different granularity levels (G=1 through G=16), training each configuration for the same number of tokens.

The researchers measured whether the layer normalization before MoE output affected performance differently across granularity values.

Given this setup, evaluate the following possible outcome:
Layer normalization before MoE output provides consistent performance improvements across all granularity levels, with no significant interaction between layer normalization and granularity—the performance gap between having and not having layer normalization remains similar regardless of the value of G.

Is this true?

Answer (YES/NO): NO